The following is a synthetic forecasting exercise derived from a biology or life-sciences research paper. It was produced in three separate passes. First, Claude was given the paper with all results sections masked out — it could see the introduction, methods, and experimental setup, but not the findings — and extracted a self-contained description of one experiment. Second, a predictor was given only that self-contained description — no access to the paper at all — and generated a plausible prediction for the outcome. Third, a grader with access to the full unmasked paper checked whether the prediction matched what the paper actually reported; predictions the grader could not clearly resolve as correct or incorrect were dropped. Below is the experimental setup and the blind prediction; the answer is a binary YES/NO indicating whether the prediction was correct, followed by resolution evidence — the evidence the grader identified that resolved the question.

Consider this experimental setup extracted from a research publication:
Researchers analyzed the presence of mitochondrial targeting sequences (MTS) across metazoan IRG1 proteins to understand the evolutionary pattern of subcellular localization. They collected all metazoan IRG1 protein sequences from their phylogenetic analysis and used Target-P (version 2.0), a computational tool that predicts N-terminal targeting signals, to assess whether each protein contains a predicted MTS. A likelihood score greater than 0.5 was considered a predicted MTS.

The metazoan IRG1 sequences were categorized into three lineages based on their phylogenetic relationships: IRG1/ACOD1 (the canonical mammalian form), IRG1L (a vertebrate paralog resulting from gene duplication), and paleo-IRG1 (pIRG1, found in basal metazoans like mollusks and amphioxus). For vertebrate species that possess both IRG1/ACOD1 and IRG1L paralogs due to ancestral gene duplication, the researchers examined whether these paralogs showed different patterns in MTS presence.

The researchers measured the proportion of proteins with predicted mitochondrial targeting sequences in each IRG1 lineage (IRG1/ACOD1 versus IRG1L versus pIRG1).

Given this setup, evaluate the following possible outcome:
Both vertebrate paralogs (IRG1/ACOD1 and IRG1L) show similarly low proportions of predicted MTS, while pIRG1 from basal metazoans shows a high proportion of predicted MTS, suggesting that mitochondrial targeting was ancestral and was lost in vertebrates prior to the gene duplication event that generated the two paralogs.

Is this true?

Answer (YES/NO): NO